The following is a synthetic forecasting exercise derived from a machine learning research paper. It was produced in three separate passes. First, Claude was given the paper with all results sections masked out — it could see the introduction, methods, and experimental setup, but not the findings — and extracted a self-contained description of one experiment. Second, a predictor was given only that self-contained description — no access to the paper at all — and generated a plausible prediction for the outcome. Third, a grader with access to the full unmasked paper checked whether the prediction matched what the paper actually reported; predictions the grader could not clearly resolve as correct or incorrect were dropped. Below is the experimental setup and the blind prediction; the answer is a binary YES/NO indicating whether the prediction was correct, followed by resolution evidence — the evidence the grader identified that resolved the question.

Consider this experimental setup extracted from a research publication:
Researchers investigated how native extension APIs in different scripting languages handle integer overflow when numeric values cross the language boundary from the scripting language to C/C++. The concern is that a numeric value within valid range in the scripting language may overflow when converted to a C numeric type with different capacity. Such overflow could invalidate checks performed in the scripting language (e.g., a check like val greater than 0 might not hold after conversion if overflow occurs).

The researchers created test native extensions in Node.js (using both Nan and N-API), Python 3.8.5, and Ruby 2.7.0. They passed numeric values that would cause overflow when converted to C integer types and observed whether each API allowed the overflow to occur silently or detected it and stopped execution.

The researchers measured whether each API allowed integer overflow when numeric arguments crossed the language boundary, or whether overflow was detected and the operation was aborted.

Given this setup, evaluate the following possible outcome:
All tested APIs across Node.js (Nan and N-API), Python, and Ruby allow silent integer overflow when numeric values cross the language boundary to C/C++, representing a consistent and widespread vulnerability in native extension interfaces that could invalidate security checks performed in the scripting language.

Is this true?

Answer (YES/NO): NO